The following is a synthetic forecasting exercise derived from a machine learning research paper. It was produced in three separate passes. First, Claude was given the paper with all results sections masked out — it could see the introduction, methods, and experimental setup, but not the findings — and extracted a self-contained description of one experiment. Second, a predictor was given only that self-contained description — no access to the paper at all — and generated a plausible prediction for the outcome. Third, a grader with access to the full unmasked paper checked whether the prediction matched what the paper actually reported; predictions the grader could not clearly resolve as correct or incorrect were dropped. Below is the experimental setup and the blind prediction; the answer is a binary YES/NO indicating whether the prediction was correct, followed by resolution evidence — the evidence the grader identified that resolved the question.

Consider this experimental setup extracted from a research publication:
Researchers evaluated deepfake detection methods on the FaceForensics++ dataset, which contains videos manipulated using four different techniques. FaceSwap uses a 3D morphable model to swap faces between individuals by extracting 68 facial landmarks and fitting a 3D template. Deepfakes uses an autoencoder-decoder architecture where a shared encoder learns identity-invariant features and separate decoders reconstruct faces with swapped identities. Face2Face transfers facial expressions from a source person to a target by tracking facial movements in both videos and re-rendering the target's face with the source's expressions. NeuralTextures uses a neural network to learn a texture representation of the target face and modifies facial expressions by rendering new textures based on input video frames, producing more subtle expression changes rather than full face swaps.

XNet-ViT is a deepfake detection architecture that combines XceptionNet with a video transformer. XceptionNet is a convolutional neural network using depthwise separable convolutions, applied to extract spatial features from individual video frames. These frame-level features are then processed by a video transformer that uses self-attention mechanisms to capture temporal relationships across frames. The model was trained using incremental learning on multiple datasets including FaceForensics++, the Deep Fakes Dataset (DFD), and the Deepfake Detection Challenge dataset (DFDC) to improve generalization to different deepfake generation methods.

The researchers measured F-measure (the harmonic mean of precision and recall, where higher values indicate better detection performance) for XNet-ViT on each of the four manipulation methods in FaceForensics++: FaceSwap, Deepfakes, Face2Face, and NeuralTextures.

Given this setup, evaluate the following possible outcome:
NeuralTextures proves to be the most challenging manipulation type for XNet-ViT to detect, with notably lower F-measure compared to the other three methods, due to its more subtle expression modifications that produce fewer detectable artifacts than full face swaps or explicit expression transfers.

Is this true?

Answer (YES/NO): YES